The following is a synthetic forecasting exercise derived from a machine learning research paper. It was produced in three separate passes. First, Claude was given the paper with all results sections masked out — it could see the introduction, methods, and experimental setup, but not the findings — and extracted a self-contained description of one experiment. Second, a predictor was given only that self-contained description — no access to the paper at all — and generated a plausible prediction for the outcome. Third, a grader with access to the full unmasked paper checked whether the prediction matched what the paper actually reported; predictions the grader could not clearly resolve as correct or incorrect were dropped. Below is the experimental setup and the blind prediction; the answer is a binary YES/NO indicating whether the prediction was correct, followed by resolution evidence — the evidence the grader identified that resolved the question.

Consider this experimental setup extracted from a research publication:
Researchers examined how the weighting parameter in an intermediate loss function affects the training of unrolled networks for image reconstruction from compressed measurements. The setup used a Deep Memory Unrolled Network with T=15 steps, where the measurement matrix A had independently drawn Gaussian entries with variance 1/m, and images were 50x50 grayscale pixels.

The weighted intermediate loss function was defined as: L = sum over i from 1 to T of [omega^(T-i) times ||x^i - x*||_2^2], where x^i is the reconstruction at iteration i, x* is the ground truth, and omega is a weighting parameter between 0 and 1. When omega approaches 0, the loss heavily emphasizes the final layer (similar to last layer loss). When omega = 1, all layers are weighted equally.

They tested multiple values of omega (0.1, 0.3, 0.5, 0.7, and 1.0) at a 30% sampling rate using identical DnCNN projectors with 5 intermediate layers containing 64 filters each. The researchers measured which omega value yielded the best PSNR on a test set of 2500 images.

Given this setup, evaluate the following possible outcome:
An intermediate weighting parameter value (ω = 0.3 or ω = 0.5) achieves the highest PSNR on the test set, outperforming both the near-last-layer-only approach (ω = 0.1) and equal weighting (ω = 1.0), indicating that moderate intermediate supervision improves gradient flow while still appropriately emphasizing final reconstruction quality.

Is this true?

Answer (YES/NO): NO